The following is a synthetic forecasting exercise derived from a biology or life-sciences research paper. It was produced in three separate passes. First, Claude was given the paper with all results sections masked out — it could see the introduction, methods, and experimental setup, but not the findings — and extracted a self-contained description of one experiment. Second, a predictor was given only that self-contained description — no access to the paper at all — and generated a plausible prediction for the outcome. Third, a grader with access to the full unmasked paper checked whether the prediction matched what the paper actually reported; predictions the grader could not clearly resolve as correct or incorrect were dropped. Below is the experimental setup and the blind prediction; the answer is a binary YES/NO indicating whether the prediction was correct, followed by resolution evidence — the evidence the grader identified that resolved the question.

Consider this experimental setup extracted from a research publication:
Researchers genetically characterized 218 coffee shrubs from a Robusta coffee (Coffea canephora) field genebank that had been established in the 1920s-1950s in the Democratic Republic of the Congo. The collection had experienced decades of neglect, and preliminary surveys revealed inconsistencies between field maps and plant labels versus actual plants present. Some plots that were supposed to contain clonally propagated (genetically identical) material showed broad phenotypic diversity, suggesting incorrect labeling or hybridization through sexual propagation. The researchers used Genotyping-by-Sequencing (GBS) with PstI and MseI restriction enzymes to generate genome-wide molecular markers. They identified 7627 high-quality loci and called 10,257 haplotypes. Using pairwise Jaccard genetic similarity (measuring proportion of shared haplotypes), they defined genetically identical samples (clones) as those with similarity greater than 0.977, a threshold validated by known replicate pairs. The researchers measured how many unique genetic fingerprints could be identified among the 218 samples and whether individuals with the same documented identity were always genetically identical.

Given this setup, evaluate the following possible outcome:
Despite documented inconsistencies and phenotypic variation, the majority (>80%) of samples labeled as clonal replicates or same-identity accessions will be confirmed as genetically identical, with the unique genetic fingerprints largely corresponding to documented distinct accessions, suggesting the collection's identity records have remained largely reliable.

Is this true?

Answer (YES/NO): NO